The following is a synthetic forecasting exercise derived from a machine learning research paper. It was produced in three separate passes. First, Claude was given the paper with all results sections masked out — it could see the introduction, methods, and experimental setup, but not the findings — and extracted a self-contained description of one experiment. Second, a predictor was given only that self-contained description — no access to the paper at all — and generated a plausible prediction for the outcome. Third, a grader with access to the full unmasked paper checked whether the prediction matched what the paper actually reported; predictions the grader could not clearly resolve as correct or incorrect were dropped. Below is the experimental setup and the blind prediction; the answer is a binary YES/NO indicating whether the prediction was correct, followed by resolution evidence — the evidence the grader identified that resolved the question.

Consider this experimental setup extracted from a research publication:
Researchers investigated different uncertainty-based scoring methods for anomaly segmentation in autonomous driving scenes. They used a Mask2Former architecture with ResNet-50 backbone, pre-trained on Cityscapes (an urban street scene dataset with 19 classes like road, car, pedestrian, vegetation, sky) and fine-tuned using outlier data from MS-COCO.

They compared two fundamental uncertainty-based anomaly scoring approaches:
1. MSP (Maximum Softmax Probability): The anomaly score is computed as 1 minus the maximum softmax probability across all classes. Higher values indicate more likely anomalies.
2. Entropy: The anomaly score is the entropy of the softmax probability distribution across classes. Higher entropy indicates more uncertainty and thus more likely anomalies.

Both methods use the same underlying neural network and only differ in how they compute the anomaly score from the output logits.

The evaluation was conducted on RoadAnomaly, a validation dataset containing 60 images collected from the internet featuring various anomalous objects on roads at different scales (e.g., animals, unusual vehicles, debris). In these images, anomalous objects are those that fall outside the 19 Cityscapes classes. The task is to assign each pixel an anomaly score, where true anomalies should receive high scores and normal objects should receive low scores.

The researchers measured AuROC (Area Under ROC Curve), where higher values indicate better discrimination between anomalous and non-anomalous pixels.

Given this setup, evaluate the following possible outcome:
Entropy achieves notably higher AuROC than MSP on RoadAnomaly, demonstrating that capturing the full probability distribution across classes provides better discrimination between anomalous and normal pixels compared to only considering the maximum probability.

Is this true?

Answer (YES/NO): NO